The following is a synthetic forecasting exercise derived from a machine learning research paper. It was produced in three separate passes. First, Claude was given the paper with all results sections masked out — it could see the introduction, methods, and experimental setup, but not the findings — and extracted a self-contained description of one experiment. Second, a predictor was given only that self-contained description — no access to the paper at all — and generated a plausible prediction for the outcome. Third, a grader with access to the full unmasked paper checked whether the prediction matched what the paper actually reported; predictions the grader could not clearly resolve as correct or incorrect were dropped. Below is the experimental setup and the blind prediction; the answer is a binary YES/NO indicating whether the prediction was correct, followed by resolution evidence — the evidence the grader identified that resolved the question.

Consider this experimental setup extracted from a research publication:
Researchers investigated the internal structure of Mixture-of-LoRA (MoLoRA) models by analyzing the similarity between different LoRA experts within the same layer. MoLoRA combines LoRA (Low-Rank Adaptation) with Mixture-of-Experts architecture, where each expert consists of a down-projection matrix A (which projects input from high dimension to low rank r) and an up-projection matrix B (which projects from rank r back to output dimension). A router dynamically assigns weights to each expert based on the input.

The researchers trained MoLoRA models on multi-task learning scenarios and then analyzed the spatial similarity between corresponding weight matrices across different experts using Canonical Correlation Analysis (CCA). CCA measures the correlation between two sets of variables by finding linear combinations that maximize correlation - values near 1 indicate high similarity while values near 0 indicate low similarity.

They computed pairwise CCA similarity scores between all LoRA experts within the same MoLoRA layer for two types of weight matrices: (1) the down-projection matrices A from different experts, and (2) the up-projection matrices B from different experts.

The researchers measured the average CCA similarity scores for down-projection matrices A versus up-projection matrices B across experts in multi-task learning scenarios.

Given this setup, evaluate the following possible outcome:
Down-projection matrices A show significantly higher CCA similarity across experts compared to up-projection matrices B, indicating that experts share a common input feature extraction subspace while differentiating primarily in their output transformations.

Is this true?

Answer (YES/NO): YES